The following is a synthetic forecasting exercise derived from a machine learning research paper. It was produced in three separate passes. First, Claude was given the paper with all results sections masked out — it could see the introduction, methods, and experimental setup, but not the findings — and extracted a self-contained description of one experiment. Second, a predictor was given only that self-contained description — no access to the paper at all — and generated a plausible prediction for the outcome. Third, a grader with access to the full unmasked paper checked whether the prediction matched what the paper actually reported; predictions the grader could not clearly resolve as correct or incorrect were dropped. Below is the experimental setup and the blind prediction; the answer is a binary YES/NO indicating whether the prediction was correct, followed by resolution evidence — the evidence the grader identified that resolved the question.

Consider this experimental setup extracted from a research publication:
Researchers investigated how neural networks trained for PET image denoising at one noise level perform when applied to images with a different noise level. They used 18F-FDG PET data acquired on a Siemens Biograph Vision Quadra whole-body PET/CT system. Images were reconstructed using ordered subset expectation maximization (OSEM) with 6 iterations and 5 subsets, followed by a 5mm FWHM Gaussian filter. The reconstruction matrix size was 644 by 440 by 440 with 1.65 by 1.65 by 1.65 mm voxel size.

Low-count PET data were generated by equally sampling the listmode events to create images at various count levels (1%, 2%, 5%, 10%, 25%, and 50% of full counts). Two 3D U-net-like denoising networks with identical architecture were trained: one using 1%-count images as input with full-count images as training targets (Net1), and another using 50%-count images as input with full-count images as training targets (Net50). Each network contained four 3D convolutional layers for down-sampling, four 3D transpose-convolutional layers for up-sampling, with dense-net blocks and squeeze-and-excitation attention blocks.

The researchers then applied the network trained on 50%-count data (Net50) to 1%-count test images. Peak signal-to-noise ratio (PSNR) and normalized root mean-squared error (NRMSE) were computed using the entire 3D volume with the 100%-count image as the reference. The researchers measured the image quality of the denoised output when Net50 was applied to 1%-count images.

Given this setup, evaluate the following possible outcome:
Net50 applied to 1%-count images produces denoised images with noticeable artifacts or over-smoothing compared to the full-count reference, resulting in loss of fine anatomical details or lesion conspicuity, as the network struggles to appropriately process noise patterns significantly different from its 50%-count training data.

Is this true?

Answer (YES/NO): NO